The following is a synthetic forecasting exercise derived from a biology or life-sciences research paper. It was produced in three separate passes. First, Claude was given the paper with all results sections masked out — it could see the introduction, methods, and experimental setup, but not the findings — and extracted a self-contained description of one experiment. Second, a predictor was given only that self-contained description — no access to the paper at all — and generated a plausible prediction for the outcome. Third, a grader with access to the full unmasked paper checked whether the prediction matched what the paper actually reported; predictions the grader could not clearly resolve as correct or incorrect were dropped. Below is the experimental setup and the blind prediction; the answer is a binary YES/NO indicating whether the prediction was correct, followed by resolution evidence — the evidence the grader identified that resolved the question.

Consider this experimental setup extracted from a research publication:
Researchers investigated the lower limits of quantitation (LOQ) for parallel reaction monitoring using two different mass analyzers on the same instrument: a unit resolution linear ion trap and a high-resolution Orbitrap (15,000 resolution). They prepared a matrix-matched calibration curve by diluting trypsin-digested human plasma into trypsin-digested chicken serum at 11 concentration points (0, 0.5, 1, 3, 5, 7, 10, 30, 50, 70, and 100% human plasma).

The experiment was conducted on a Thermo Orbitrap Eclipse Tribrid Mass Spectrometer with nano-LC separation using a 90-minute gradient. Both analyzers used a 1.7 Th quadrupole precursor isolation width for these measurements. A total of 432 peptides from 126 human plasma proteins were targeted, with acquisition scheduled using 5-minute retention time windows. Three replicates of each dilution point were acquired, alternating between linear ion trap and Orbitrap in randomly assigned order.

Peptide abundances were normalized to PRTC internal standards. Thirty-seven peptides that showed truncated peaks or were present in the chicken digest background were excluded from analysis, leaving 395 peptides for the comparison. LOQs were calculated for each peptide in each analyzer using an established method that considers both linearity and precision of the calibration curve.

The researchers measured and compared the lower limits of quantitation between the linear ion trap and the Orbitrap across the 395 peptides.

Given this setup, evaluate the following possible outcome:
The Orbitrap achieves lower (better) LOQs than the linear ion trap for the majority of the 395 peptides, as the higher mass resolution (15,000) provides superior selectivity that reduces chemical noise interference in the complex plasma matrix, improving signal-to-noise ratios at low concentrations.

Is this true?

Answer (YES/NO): NO